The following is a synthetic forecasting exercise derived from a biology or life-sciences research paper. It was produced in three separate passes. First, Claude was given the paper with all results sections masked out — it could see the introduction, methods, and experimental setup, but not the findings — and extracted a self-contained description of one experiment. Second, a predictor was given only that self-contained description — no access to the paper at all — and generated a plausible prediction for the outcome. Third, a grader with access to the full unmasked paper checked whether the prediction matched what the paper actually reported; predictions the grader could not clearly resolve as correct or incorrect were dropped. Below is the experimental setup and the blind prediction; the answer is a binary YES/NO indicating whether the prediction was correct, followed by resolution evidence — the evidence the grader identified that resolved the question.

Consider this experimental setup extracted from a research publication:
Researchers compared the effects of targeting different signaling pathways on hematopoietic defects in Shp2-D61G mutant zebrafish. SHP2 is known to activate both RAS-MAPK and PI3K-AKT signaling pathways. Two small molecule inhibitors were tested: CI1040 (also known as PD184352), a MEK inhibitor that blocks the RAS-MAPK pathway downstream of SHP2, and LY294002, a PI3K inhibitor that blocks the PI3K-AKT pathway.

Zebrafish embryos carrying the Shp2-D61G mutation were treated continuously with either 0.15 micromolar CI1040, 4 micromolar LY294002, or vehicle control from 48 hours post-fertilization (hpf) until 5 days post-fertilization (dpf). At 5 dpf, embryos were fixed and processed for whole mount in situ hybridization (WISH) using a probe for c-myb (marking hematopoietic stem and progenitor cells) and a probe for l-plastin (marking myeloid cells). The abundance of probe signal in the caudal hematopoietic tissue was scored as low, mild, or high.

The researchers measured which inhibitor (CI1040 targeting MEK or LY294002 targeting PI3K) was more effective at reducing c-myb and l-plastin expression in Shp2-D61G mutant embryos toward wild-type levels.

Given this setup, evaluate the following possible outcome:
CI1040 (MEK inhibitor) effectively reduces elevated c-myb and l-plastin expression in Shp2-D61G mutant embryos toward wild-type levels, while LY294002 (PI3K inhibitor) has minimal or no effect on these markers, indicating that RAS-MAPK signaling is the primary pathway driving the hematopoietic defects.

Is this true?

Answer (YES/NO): NO